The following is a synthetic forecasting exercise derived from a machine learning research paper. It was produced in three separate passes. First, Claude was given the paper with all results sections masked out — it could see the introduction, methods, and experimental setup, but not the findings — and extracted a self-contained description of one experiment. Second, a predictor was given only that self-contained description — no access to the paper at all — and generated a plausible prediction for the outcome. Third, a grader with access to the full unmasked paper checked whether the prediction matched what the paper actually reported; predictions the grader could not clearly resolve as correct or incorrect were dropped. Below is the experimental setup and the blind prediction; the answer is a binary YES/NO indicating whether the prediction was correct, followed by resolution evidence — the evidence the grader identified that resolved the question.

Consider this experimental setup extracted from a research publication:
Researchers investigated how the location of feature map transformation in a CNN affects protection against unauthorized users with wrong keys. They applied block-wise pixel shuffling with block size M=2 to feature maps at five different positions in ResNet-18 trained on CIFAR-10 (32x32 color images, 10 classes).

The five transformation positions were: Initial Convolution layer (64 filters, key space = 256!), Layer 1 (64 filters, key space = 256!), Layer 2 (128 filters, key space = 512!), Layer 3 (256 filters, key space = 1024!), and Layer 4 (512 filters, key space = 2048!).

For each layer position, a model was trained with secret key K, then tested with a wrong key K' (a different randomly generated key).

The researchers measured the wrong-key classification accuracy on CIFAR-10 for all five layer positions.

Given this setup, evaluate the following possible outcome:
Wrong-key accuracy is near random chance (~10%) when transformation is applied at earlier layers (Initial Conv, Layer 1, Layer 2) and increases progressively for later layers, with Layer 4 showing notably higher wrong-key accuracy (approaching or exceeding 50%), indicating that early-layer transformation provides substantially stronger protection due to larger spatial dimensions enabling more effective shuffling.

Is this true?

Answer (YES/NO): NO